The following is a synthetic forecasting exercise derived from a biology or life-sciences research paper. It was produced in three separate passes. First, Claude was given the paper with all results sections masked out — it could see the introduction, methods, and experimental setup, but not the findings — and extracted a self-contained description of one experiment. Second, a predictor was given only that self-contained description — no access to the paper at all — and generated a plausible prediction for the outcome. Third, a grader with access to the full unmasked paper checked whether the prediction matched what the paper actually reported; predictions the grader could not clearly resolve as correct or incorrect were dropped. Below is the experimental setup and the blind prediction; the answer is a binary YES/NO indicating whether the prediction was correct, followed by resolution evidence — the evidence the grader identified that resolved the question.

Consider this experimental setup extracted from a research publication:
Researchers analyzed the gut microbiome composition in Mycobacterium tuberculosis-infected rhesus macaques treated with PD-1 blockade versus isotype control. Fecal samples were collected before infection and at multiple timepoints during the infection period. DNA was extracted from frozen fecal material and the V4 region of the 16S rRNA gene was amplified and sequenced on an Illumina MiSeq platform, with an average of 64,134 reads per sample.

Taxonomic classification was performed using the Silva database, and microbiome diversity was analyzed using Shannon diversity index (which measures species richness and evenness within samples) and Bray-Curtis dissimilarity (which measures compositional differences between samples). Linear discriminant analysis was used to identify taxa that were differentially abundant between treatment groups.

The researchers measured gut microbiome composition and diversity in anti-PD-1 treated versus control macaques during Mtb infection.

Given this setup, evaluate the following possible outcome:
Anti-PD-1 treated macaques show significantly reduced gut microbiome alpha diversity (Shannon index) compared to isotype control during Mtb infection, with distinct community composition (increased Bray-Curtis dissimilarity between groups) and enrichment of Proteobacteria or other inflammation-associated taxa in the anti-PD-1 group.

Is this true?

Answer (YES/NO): NO